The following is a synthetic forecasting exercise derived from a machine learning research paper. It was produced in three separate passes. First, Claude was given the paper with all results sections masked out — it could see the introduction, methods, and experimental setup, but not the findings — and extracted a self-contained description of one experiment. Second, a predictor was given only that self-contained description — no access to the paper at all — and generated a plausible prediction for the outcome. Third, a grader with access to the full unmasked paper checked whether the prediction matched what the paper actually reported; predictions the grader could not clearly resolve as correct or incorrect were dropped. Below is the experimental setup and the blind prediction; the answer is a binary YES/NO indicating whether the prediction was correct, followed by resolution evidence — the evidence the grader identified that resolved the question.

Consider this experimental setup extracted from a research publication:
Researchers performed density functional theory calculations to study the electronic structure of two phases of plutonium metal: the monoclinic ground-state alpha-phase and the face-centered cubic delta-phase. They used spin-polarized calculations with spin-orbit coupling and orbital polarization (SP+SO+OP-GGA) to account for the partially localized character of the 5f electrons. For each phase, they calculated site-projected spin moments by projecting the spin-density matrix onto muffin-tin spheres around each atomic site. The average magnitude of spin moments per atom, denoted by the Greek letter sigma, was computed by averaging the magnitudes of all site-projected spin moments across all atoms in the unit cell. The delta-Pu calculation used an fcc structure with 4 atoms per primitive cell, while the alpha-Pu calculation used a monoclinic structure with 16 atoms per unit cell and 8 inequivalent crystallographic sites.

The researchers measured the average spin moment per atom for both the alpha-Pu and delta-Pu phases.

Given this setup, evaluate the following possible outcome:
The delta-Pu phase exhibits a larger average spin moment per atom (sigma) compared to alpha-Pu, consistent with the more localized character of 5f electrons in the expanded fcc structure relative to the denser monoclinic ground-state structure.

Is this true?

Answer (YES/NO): YES